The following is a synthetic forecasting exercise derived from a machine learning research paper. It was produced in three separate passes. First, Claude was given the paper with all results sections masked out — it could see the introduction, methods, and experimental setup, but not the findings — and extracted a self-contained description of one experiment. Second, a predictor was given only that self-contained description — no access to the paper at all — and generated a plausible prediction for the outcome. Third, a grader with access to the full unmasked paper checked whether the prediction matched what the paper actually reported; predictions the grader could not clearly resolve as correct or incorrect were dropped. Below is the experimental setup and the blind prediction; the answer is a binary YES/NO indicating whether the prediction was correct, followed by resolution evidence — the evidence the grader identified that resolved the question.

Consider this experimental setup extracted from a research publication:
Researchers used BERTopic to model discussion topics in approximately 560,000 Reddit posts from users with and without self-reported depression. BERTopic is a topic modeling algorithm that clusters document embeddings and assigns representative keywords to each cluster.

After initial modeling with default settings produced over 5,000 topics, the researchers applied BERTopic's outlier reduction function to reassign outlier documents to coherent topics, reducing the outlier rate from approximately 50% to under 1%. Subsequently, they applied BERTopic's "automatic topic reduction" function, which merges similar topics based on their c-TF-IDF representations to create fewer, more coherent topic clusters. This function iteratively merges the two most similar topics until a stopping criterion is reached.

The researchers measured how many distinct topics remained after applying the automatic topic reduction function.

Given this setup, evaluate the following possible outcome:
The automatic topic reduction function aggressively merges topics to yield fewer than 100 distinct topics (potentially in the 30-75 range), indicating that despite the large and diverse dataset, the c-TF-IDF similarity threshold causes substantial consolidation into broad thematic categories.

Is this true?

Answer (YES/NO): NO